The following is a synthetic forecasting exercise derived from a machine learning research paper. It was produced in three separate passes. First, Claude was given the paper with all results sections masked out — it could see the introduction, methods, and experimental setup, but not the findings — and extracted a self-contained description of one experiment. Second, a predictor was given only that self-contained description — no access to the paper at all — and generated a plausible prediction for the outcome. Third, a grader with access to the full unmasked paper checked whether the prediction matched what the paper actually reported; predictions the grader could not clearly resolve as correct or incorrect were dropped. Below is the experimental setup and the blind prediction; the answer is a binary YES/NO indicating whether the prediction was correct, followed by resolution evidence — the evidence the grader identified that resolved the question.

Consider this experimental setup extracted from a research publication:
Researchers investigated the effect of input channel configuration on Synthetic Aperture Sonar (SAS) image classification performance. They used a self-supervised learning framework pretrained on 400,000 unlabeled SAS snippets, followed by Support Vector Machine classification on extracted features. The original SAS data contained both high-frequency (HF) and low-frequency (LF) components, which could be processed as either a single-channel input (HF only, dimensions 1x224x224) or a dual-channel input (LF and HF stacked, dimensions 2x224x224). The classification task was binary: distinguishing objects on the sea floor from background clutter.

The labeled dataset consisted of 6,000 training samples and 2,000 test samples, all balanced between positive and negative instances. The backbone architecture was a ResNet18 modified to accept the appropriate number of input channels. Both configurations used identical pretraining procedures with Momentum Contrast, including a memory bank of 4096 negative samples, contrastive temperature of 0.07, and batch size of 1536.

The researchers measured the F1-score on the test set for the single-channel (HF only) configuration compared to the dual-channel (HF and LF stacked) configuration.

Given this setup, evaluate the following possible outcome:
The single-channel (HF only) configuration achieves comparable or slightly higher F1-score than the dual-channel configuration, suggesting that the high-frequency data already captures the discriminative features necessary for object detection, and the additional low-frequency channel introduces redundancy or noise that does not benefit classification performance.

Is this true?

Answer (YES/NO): NO